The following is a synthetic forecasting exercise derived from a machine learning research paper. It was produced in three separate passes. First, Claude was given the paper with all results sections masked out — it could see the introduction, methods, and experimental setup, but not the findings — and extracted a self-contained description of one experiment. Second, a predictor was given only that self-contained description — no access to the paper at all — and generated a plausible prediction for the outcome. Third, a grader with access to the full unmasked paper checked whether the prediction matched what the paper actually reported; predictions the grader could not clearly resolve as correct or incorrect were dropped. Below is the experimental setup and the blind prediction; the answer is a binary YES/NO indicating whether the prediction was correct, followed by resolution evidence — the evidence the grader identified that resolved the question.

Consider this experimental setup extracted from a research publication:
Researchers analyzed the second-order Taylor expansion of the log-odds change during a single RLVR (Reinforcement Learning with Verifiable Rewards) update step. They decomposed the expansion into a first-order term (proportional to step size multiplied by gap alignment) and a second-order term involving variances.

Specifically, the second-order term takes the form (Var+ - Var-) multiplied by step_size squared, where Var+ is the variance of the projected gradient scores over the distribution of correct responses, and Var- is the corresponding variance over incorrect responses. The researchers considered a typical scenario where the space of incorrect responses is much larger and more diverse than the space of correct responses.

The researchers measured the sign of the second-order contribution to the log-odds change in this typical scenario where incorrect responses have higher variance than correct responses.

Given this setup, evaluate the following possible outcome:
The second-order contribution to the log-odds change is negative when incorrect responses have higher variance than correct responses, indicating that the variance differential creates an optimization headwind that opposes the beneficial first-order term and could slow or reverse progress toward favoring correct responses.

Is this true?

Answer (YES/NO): YES